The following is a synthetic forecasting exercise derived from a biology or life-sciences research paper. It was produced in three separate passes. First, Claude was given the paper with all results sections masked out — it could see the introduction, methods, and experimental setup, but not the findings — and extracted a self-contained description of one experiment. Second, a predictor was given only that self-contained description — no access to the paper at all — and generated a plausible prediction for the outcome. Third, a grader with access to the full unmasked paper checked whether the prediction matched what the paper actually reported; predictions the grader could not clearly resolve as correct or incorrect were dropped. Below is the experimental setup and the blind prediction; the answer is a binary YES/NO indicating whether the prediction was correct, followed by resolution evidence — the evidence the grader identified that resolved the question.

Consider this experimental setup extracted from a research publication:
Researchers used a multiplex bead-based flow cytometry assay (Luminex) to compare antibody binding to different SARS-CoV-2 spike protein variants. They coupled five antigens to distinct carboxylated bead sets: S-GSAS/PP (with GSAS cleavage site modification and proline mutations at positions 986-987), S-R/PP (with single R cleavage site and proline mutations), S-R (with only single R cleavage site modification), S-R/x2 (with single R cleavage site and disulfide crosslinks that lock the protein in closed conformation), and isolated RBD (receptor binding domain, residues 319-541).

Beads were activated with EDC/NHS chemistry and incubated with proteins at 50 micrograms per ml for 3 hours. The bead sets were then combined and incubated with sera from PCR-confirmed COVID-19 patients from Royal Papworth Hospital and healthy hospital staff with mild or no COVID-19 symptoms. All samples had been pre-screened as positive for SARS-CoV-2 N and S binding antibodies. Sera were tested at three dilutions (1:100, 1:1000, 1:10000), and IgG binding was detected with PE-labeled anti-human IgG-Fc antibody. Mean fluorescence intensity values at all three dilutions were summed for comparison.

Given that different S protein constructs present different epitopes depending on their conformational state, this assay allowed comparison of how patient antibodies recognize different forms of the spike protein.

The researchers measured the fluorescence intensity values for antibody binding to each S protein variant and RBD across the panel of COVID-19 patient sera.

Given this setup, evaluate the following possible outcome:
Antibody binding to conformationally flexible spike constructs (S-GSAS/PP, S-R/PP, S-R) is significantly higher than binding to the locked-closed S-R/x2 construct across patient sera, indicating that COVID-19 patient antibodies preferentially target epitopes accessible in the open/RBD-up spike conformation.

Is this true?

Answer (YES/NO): YES